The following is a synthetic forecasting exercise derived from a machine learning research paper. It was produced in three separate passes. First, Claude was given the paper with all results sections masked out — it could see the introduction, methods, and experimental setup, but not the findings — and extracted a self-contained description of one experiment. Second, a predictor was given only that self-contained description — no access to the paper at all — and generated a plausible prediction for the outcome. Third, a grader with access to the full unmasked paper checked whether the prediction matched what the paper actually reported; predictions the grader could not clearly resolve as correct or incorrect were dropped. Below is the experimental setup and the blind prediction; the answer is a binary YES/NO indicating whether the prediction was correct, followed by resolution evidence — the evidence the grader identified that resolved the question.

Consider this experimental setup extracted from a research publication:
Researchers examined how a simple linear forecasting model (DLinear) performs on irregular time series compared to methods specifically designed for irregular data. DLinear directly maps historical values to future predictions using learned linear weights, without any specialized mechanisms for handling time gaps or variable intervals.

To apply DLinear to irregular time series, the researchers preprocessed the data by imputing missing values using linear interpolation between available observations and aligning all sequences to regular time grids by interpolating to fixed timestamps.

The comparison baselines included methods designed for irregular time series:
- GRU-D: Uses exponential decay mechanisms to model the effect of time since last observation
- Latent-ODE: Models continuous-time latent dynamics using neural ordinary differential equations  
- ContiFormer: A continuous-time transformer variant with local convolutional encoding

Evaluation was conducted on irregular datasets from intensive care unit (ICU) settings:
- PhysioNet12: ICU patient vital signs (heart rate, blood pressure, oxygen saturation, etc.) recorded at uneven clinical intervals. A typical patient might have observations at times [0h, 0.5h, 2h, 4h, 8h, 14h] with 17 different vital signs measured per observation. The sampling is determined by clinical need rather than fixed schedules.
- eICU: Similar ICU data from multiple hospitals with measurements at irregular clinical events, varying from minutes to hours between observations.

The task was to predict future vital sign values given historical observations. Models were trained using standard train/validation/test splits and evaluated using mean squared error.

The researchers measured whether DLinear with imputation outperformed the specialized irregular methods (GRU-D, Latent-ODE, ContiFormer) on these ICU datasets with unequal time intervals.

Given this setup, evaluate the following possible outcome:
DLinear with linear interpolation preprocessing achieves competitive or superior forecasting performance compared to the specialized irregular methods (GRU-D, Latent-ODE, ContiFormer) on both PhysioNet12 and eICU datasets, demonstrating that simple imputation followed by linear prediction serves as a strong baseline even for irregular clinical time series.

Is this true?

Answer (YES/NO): NO